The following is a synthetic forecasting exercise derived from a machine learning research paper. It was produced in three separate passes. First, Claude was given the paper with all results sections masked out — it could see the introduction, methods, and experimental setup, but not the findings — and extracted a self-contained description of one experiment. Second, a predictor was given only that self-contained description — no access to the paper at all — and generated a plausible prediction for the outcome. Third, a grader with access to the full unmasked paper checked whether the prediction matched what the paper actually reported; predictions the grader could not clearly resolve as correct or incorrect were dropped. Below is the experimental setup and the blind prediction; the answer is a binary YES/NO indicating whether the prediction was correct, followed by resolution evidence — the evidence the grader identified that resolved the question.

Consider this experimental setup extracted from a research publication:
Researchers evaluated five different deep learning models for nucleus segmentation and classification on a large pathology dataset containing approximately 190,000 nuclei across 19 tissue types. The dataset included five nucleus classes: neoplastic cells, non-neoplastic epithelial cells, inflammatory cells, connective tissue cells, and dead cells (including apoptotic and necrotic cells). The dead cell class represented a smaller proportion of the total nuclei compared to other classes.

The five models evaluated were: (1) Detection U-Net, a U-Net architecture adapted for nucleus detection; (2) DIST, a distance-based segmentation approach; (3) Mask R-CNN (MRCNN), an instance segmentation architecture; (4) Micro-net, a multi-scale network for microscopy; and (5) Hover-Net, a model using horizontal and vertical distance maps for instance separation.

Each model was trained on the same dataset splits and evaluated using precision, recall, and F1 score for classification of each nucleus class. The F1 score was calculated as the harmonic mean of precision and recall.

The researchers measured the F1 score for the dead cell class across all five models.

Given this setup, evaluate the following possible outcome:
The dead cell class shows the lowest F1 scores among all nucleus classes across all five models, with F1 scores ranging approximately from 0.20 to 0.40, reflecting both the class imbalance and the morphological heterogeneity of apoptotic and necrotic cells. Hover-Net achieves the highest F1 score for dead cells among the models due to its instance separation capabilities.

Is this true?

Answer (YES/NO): NO